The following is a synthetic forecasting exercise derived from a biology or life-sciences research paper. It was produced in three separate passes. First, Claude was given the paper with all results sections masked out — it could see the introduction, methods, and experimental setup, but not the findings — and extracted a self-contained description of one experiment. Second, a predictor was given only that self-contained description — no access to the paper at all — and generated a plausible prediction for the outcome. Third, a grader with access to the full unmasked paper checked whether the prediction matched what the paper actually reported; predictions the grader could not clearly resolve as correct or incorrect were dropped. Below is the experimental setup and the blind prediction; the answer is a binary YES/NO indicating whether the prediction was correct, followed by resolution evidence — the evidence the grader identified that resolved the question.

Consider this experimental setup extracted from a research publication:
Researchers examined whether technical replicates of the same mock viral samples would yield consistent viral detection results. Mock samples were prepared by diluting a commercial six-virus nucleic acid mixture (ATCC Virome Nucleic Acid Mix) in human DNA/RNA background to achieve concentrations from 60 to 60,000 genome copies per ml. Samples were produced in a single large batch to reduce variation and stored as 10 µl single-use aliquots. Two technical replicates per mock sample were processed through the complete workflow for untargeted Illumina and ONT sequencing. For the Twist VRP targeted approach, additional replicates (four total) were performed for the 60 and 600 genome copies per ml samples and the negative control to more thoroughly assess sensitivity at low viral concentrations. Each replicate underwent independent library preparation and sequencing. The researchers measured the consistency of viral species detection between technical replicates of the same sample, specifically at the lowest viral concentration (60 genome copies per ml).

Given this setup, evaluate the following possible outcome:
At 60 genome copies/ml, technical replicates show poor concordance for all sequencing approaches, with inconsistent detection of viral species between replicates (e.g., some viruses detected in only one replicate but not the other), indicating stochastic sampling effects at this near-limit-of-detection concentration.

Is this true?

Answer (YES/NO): NO